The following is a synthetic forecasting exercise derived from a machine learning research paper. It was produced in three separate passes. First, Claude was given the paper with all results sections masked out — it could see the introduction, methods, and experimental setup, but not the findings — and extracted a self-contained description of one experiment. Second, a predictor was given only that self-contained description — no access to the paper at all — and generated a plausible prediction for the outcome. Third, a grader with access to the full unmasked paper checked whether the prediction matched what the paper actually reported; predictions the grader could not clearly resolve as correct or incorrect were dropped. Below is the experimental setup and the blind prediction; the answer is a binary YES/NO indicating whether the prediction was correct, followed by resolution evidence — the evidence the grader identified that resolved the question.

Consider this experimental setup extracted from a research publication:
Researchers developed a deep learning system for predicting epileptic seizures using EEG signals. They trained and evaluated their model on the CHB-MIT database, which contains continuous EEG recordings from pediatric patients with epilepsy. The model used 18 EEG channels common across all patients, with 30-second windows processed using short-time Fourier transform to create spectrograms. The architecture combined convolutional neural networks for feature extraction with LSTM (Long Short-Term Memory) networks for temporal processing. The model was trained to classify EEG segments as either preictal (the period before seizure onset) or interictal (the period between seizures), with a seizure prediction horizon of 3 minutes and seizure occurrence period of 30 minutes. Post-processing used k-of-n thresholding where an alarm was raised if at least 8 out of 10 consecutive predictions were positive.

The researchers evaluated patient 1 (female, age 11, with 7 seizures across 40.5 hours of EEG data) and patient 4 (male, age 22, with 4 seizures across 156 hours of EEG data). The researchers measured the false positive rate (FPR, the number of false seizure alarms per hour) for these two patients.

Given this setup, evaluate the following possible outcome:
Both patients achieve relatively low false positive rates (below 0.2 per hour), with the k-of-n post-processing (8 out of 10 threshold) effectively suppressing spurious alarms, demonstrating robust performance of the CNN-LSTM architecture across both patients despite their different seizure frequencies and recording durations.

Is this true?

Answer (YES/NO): NO